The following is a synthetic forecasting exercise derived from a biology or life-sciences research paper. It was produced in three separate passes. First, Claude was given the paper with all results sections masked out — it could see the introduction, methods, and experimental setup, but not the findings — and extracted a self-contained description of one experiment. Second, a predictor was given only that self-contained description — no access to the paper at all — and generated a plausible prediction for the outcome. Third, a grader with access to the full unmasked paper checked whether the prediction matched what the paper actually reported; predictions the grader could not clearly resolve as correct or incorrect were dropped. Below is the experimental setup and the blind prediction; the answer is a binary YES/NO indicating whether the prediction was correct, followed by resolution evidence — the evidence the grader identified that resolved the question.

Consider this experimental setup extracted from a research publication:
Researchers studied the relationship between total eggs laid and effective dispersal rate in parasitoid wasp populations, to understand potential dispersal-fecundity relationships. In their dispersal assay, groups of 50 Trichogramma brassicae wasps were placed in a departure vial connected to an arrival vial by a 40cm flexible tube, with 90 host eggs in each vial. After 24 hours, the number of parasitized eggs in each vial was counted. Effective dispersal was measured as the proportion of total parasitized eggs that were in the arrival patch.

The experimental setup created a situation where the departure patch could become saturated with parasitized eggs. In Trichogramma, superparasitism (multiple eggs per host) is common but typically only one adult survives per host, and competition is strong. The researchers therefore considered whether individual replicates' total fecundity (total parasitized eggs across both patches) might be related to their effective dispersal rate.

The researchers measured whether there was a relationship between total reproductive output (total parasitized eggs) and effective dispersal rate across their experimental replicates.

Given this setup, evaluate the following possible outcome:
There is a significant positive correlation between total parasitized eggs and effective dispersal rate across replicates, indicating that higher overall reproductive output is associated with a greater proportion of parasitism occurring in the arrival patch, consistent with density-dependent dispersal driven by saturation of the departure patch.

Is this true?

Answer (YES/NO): YES